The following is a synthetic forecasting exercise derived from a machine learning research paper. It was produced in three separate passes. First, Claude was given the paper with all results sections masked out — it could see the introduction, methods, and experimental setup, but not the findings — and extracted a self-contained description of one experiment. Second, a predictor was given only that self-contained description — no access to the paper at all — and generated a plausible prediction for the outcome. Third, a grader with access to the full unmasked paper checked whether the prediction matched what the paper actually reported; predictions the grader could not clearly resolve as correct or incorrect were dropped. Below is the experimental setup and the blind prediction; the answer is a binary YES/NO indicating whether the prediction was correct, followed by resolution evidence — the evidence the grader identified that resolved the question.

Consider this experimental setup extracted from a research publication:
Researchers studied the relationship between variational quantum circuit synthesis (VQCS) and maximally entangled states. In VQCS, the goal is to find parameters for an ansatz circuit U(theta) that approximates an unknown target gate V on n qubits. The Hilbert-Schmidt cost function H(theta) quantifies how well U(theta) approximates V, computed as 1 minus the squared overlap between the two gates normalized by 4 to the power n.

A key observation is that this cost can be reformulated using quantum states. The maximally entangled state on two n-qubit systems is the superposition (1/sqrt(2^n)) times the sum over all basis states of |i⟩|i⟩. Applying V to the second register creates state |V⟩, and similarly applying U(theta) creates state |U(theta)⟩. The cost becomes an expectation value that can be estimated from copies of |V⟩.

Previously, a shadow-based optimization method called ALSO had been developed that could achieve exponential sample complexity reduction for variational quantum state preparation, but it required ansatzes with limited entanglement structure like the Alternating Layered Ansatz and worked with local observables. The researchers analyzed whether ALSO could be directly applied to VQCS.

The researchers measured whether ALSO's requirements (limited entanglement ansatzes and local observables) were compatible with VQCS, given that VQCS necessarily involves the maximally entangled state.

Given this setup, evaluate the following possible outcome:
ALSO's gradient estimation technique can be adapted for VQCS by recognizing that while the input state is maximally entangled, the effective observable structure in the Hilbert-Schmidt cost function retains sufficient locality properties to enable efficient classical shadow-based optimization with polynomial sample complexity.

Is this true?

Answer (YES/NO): NO